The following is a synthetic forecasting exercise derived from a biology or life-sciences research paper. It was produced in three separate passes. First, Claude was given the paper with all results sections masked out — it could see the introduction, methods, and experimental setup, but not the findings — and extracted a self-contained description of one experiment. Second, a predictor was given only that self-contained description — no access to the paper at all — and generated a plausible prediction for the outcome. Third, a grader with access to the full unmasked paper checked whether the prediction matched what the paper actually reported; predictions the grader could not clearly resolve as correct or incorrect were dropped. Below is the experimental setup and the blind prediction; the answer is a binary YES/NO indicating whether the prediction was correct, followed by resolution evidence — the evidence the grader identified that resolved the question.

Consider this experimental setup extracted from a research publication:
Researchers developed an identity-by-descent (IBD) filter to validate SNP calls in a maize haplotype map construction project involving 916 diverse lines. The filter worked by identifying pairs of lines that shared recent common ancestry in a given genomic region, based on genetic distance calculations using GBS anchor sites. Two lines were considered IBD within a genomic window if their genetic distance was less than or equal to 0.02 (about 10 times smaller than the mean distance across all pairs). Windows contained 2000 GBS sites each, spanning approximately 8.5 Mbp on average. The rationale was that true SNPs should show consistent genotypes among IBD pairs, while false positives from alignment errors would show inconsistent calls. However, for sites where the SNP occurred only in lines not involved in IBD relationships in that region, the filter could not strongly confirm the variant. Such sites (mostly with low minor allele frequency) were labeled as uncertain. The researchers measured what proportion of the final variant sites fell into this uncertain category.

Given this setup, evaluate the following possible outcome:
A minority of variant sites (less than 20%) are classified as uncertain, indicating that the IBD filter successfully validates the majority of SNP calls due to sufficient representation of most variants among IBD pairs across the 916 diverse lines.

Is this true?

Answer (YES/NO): NO